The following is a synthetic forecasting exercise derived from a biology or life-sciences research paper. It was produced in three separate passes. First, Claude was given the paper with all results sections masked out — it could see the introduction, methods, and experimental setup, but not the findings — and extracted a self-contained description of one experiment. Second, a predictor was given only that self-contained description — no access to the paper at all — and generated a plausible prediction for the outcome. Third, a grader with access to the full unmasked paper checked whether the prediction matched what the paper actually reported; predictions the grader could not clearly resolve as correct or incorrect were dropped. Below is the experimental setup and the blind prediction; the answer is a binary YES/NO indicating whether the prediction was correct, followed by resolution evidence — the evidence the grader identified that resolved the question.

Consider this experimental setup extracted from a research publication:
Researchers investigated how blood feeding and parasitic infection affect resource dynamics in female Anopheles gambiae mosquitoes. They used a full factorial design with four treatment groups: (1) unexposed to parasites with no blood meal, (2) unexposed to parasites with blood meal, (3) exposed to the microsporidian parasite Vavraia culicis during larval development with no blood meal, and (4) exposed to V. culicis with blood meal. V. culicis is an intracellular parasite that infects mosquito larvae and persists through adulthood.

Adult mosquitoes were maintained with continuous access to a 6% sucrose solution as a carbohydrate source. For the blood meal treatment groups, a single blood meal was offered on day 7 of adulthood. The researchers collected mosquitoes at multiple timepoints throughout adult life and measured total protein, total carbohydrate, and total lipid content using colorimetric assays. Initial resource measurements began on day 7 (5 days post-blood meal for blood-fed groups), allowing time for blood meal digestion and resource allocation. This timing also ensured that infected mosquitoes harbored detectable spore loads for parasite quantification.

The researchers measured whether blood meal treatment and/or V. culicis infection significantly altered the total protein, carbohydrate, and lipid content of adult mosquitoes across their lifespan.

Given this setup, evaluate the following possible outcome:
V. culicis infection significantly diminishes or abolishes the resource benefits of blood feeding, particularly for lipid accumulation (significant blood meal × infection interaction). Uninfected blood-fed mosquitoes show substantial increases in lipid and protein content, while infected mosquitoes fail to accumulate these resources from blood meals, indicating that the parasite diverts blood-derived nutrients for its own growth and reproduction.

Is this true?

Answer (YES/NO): NO